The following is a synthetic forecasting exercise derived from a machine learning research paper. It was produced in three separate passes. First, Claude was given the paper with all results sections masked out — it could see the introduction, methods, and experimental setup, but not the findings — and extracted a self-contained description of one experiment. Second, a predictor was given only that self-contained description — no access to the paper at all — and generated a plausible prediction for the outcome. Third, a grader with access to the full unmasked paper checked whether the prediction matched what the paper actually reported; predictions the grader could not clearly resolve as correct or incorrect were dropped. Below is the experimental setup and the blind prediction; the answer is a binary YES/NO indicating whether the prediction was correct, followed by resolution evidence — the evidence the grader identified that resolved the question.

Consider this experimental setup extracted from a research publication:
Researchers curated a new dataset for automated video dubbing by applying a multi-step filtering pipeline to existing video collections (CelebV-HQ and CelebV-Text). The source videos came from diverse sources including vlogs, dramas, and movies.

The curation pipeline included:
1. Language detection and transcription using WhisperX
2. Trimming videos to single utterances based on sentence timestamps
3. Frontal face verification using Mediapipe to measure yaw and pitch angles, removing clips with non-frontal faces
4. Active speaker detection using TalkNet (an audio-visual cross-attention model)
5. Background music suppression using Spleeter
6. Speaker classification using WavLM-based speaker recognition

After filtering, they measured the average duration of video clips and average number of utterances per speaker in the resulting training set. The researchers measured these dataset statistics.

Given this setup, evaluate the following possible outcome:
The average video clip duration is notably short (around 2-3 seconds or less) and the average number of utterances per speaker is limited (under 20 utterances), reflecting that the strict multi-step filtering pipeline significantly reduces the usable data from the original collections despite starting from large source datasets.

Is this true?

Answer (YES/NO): NO